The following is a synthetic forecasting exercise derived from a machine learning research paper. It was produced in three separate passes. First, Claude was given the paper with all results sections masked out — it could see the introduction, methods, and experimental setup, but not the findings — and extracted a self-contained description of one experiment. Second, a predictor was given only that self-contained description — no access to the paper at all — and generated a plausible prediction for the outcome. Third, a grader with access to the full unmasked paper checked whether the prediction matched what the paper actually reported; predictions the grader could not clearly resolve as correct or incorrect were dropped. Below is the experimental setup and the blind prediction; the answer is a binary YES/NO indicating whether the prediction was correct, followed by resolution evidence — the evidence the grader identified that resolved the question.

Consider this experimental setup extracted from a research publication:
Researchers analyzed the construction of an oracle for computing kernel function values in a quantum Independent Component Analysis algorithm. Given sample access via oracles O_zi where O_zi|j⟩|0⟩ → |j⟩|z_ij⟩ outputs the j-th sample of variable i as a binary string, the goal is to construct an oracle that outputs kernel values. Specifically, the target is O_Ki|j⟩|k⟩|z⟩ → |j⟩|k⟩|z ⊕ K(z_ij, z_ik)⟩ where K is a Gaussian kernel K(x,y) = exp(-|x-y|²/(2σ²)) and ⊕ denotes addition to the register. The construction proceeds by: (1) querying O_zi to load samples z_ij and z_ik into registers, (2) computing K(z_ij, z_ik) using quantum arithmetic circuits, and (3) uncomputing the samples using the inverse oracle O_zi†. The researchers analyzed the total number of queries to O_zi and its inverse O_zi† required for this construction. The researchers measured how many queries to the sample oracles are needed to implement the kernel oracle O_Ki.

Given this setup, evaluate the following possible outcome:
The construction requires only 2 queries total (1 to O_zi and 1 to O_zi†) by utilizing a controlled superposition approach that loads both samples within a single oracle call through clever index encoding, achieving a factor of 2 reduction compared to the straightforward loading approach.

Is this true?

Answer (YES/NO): NO